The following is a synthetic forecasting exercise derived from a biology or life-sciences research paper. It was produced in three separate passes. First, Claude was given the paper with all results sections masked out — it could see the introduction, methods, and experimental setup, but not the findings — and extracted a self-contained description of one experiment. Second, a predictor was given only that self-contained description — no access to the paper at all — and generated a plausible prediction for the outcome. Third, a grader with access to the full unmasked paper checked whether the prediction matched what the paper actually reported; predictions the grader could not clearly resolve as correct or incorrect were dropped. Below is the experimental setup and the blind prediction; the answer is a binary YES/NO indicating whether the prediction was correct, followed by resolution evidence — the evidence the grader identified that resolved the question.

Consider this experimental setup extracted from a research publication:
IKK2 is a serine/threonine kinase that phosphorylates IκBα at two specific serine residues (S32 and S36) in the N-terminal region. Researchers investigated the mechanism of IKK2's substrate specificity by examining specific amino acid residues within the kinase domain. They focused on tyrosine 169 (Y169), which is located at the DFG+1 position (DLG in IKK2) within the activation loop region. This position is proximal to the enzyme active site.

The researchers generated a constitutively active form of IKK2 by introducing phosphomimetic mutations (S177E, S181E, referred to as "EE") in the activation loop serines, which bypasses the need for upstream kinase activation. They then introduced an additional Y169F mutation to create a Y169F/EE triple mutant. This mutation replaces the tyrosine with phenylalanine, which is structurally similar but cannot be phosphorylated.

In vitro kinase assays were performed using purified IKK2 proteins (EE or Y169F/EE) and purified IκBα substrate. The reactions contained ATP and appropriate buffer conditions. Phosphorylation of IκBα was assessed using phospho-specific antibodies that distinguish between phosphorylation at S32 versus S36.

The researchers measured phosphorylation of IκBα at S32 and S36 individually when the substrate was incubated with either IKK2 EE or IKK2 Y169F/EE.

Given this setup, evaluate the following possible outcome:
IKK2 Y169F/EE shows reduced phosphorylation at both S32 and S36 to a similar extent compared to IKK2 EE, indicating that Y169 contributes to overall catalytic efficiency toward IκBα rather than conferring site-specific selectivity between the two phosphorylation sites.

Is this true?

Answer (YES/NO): NO